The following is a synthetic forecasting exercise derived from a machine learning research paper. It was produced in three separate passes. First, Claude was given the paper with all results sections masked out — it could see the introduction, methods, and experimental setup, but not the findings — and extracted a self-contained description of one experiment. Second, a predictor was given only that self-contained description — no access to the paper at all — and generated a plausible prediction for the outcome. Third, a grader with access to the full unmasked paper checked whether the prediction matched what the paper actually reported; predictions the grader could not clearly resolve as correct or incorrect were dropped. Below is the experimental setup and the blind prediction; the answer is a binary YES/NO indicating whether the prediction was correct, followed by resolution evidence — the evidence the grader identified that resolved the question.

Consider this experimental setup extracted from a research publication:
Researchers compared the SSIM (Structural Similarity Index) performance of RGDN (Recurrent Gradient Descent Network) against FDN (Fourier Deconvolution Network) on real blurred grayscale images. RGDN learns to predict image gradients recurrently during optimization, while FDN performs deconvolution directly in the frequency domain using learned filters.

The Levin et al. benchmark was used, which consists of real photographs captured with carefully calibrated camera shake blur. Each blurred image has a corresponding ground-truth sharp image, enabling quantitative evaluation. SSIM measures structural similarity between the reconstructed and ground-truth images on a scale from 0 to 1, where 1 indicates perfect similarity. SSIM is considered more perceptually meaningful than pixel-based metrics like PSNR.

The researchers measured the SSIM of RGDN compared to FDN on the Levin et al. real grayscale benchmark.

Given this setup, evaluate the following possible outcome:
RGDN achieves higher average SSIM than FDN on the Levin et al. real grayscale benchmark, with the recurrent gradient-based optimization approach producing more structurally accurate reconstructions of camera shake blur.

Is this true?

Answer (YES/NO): NO